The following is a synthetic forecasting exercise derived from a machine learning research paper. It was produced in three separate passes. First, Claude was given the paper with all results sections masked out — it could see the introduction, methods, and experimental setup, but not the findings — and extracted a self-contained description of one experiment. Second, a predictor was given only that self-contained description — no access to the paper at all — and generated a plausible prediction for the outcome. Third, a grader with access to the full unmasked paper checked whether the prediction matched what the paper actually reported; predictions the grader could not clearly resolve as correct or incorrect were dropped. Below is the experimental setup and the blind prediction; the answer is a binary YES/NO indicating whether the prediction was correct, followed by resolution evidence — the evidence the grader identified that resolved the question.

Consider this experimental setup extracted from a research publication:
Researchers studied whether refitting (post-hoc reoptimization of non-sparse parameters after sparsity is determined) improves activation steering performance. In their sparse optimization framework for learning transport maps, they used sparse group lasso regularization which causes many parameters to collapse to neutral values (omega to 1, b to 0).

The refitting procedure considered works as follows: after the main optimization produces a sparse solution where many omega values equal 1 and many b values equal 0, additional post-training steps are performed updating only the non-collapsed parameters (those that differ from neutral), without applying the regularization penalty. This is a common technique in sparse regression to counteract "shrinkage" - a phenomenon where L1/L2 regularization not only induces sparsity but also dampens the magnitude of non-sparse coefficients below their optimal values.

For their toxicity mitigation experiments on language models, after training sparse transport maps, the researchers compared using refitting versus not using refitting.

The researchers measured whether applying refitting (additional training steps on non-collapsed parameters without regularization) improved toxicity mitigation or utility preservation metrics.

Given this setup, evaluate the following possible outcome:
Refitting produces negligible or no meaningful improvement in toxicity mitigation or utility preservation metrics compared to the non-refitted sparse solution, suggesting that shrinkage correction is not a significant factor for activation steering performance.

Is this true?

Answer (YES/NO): YES